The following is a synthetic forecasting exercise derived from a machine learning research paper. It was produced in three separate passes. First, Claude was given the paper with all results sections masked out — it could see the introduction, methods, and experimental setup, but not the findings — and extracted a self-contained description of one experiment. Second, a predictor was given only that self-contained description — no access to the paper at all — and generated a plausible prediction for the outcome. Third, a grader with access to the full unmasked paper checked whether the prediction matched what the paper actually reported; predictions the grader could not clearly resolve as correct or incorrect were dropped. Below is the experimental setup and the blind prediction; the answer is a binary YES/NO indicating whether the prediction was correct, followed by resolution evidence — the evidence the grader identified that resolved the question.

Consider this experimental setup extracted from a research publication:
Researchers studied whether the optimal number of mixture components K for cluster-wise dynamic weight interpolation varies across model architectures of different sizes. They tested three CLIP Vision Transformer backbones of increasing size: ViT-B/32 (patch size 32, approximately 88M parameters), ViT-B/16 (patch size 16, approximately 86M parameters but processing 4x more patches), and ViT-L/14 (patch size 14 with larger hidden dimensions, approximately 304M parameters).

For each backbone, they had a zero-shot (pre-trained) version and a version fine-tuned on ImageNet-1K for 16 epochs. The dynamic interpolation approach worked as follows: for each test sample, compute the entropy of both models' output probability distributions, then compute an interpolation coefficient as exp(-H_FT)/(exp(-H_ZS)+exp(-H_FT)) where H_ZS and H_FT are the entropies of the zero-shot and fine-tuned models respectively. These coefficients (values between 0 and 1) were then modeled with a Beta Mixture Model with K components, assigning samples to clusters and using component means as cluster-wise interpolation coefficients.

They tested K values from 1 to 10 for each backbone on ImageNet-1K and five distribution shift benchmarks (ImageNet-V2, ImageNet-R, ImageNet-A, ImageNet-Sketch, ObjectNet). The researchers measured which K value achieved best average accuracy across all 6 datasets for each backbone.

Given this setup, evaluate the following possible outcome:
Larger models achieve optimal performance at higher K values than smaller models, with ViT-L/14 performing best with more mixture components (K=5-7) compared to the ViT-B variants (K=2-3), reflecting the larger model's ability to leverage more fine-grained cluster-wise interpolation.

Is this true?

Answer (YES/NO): NO